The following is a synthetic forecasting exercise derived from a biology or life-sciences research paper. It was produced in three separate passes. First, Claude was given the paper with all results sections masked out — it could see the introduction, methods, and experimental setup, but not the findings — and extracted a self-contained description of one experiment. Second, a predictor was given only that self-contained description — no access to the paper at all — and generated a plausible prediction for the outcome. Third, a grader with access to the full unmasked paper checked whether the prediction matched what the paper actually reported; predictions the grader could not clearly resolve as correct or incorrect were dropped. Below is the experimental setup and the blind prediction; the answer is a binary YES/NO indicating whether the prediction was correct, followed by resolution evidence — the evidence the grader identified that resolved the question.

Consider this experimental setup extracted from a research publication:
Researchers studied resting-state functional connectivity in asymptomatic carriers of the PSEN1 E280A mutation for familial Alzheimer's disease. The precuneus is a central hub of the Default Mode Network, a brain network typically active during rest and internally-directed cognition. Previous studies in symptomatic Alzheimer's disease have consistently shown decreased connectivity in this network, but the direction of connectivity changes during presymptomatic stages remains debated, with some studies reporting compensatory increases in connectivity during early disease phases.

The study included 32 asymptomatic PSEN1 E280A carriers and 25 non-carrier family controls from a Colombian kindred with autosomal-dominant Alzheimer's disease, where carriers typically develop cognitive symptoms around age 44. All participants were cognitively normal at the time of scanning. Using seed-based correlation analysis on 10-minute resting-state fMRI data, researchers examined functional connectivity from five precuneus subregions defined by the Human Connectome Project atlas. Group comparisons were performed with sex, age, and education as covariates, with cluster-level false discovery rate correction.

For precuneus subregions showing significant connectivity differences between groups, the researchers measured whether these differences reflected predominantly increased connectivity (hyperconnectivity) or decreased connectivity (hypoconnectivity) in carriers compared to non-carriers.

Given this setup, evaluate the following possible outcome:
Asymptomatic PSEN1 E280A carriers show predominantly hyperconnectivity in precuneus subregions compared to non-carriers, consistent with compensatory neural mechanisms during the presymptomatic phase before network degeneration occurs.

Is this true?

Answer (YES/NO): NO